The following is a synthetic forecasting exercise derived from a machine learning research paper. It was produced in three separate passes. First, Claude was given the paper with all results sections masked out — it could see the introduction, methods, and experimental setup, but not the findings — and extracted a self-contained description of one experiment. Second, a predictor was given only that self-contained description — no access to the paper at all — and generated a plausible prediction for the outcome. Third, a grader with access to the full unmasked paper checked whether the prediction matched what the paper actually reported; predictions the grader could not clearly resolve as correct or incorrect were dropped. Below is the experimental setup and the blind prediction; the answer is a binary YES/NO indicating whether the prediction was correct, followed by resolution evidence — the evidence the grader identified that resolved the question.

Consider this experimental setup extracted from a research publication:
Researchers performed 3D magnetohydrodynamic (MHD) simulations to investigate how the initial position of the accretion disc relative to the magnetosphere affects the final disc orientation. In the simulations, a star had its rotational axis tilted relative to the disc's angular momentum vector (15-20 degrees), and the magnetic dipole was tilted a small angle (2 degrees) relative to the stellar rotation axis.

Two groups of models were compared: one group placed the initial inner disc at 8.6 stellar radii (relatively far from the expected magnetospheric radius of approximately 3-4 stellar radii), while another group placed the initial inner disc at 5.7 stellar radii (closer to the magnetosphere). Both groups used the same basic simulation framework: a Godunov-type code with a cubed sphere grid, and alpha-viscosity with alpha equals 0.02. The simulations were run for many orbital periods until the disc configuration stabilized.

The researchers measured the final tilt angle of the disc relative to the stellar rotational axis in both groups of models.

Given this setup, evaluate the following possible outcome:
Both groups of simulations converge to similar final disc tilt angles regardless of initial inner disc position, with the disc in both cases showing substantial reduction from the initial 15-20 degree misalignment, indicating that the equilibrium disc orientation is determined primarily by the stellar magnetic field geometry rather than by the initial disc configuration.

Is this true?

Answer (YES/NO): NO